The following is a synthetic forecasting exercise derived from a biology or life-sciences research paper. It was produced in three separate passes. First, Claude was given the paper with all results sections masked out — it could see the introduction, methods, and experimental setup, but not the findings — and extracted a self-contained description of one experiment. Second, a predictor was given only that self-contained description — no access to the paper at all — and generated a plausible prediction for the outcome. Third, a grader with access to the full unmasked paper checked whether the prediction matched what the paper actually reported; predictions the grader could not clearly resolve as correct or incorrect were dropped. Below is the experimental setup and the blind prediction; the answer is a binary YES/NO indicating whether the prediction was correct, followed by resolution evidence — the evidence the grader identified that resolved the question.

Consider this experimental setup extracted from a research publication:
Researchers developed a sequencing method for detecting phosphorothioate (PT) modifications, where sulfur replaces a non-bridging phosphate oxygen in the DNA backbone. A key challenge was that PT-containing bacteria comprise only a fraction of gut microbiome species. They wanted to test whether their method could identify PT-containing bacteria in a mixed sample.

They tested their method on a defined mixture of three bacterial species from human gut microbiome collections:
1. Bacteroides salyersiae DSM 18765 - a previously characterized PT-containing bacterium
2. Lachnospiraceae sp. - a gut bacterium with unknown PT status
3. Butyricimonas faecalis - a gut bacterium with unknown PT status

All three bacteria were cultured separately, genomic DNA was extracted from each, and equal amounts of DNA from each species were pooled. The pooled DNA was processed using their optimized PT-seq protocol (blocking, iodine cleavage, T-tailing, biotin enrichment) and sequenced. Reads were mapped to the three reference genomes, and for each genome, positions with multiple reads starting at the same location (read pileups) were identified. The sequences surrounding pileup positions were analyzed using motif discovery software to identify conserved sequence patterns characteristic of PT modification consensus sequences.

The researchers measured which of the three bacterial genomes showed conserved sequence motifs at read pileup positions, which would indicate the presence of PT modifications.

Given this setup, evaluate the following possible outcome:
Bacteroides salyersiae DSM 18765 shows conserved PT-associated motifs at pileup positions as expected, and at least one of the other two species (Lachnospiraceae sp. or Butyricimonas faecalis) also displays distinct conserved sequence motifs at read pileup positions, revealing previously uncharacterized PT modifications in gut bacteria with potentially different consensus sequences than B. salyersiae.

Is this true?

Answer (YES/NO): YES